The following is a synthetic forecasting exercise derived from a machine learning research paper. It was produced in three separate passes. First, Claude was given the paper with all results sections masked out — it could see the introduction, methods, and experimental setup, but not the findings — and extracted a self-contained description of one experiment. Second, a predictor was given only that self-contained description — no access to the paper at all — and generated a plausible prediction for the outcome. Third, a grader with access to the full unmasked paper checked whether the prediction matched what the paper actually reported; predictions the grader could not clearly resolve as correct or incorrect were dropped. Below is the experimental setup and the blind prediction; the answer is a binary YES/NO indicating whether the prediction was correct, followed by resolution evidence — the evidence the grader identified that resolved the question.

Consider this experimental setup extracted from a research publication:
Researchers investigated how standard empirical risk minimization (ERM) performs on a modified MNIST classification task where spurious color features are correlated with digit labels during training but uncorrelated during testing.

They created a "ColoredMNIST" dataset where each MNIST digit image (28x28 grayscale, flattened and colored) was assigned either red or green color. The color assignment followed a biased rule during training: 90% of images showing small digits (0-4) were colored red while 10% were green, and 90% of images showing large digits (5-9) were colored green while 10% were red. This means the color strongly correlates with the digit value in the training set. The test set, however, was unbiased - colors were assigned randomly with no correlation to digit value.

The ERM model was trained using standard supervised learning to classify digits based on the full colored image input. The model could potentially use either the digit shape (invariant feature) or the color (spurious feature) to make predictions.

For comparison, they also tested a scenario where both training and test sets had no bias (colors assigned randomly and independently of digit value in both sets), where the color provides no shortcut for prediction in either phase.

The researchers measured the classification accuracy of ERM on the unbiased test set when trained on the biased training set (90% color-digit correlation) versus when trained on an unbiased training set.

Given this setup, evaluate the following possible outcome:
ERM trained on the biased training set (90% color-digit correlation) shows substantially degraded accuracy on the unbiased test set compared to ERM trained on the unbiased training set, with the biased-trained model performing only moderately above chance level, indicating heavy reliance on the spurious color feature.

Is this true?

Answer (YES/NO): YES